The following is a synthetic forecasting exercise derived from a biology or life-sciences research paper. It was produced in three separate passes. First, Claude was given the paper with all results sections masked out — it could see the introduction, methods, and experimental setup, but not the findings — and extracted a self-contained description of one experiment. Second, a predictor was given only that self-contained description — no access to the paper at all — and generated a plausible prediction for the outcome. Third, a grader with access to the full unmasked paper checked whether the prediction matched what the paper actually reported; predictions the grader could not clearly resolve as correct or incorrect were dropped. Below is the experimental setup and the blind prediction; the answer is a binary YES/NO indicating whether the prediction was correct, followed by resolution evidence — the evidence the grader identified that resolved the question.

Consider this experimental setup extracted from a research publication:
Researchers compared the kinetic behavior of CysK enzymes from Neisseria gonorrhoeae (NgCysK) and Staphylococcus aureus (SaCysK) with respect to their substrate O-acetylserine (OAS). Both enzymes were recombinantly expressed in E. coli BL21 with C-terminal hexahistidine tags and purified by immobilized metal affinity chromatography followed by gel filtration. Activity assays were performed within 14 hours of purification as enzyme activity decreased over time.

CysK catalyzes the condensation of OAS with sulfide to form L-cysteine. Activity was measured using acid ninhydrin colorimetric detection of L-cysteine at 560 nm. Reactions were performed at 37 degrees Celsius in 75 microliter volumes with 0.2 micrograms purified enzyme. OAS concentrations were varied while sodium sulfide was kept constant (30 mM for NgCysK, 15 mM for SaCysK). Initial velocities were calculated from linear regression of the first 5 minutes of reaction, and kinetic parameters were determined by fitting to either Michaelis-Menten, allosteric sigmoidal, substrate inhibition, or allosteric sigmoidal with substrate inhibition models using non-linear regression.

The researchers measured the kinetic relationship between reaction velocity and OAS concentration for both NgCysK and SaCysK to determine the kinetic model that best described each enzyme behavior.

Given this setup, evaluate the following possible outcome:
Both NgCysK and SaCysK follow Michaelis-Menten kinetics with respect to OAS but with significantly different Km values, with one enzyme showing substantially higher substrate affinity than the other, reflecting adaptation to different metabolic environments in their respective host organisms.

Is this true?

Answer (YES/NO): NO